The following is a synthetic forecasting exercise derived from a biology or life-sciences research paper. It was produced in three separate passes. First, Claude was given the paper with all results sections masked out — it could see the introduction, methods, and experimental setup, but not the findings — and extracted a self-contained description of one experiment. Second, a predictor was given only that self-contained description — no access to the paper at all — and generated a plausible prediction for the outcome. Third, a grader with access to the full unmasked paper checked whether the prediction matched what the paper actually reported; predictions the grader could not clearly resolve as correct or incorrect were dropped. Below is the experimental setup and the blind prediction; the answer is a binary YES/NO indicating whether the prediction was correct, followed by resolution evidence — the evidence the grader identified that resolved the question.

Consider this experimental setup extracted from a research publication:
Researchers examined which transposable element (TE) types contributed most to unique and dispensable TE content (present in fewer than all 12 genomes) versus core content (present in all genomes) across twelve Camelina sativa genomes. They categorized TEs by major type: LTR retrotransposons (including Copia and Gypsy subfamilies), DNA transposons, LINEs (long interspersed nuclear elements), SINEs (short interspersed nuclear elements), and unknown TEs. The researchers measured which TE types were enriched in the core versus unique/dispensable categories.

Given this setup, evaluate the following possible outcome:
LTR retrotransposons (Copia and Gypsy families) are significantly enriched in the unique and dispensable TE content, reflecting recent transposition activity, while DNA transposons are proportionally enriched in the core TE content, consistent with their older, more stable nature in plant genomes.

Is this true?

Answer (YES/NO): NO